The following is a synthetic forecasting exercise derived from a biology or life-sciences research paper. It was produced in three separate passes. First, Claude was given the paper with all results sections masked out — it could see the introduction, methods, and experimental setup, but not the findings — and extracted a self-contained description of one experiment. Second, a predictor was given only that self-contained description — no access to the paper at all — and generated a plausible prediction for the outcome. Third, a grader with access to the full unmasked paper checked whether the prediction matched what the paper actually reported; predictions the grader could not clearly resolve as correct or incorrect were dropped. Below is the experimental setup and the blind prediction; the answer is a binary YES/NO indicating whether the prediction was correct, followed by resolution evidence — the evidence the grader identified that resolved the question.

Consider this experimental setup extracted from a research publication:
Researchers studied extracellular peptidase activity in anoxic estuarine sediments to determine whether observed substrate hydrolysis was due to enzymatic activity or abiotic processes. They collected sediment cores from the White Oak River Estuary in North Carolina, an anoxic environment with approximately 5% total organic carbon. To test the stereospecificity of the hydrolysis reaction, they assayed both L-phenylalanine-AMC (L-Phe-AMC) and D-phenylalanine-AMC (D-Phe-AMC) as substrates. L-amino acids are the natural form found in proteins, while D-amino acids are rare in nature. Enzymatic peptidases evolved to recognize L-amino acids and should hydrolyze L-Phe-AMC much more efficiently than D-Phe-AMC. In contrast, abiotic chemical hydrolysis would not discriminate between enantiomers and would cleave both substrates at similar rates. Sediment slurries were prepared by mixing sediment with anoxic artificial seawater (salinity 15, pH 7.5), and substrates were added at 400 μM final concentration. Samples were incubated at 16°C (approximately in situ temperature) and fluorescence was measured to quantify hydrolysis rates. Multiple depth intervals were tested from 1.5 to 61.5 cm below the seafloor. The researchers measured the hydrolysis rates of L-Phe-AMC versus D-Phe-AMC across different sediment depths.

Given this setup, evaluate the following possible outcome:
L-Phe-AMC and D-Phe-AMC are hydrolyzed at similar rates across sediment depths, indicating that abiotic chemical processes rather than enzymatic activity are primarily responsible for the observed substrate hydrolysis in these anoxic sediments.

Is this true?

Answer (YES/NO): NO